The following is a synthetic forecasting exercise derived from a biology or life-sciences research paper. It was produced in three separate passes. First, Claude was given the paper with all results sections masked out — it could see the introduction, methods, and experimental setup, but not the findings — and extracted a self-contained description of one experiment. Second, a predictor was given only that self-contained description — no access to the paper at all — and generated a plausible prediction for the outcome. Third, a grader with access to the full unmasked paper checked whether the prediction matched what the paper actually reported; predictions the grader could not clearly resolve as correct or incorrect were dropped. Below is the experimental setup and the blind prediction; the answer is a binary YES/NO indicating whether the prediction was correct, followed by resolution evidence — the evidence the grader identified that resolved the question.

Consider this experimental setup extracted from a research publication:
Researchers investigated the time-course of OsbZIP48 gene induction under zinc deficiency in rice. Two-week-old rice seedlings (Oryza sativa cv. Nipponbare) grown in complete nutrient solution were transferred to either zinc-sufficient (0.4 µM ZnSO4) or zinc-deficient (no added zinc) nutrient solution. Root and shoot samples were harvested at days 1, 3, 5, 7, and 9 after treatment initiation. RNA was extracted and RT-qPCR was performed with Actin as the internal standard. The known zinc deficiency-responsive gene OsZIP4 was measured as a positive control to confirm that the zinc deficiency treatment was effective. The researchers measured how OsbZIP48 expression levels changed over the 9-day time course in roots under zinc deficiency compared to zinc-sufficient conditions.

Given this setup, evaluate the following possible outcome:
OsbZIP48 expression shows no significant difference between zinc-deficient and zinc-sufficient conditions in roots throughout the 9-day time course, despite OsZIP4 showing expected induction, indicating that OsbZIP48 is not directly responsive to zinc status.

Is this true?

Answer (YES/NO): YES